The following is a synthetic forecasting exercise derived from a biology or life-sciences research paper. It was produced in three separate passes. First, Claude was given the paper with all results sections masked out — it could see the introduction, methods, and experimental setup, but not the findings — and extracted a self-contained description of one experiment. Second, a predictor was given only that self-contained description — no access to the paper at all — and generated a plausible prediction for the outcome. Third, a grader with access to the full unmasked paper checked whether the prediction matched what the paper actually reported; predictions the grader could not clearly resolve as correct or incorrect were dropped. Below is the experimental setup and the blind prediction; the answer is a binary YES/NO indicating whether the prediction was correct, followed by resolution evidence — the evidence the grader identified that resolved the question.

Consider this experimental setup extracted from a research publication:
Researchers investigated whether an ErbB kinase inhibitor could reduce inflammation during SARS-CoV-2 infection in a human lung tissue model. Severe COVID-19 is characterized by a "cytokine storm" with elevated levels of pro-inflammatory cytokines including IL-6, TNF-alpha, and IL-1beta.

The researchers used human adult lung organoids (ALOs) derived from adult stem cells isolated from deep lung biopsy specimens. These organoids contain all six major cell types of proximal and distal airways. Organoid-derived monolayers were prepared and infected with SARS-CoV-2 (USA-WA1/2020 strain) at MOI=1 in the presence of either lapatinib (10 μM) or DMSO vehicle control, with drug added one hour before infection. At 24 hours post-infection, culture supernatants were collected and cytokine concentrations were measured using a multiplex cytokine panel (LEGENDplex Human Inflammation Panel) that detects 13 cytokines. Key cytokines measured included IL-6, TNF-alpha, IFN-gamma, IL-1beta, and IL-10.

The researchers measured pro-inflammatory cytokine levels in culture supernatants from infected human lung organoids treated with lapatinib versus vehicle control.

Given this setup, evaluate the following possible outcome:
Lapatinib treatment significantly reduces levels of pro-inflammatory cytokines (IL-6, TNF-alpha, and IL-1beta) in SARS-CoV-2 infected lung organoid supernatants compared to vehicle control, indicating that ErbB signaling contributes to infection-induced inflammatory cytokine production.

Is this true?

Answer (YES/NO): YES